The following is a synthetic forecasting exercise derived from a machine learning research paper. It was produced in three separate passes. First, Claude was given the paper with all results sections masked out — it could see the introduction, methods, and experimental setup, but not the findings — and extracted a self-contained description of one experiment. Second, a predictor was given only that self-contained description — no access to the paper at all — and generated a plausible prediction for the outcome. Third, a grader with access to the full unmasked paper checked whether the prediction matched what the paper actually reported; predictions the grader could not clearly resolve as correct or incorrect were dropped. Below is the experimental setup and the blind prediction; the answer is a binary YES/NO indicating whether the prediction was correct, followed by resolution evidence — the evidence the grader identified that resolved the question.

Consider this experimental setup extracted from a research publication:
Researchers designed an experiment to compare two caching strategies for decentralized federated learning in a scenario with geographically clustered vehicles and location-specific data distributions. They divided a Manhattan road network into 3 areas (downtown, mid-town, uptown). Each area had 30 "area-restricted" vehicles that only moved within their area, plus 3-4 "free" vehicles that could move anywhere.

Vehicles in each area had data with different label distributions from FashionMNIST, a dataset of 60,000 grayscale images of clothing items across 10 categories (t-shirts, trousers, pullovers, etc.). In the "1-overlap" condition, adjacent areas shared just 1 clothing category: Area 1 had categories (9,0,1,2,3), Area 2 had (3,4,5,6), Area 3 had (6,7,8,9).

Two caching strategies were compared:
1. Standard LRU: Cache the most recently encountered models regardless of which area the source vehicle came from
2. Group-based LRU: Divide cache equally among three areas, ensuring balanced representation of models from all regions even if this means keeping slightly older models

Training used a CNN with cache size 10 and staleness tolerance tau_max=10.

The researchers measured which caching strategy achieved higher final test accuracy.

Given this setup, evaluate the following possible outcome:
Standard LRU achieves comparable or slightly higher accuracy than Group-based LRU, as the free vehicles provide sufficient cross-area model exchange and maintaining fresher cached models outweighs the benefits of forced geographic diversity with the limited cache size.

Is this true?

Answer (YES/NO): NO